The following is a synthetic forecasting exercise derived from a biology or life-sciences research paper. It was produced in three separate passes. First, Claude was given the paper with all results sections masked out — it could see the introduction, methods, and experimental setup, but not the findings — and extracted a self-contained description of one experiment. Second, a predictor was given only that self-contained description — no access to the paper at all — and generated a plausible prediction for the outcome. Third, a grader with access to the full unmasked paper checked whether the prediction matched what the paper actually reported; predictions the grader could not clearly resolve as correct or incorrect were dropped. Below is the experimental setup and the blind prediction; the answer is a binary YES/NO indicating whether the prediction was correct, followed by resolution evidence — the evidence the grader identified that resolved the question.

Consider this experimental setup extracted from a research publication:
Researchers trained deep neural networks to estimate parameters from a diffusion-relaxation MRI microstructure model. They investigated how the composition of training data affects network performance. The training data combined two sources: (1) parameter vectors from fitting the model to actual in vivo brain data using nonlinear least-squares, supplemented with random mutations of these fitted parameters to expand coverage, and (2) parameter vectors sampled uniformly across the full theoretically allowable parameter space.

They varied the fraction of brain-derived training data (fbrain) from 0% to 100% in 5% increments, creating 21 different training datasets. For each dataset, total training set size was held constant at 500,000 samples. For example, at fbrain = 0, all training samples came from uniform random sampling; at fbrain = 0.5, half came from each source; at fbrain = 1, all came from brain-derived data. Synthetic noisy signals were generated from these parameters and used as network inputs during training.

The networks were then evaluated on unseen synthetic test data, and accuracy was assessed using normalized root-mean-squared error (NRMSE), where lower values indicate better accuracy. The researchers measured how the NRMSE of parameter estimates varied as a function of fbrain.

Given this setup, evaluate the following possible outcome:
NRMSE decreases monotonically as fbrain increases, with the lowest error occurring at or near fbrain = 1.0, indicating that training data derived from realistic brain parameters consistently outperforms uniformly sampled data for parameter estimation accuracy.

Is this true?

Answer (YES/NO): NO